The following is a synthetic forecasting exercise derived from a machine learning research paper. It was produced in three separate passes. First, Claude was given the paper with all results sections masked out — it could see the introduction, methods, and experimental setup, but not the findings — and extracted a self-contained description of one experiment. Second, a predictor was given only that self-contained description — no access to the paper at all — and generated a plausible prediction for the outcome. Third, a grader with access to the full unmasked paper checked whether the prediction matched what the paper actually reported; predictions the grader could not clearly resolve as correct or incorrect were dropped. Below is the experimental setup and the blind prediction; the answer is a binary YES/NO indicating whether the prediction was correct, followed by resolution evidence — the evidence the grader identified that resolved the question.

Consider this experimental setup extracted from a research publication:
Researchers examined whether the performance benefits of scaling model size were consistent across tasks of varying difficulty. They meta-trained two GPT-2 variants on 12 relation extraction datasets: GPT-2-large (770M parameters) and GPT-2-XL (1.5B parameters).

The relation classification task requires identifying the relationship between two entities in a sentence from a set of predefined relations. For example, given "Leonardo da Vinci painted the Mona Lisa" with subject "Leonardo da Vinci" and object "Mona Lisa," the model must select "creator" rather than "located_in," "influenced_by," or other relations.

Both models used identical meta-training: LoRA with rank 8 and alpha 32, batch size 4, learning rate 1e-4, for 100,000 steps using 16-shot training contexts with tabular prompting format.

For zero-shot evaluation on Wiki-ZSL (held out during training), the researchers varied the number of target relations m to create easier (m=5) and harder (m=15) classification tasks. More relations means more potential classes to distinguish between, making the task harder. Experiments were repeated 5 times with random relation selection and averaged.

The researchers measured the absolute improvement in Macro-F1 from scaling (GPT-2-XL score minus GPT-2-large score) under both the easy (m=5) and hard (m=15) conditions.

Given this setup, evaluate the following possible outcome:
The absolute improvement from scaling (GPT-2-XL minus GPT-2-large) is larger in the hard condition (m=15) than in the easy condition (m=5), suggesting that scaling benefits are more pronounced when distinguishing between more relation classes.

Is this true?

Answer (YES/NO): YES